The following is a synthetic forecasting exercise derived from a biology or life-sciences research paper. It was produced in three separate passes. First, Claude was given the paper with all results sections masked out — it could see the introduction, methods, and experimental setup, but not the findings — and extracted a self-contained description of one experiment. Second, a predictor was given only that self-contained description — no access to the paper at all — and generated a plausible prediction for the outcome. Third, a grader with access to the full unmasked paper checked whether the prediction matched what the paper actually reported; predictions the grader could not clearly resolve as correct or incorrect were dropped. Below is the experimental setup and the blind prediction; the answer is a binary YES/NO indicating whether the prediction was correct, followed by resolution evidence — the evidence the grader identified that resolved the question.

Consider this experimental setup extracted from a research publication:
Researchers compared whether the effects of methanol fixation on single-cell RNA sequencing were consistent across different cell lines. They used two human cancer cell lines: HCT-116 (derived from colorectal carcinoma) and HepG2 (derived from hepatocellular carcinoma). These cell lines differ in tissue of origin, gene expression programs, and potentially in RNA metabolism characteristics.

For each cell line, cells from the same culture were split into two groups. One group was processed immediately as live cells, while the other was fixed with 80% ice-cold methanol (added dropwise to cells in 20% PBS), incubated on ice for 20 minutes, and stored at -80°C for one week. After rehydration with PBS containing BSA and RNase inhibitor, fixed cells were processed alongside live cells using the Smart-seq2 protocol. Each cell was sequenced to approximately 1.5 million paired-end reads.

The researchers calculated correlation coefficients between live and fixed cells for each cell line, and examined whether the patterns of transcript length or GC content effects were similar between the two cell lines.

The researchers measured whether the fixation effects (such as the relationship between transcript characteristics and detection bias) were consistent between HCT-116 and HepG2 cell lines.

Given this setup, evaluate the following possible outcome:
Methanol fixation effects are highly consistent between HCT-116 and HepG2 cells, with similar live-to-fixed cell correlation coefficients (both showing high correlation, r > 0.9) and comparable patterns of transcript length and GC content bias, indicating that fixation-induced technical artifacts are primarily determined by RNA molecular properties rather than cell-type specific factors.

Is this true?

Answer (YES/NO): NO